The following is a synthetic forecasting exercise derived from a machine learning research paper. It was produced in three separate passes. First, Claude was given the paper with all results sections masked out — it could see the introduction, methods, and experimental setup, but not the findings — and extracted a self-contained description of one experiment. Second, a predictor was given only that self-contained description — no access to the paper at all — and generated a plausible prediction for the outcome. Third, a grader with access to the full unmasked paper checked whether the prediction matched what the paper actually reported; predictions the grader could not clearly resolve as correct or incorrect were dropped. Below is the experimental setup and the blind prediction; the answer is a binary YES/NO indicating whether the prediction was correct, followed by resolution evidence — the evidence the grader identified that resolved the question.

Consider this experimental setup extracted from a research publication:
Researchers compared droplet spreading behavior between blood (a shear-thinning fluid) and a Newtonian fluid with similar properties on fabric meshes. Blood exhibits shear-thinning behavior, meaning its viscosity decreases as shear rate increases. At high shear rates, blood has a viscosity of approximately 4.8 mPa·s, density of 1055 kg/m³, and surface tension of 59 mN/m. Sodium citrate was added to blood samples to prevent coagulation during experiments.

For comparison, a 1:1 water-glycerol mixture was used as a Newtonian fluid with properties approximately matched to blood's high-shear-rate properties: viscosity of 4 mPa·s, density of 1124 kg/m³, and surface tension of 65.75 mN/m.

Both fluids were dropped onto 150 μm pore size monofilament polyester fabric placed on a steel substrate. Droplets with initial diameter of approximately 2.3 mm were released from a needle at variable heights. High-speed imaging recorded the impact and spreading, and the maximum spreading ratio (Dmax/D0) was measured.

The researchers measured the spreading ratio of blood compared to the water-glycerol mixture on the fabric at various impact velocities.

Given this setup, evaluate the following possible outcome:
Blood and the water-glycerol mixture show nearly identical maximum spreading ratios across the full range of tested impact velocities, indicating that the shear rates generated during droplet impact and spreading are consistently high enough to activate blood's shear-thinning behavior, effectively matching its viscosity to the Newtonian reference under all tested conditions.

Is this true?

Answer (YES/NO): YES